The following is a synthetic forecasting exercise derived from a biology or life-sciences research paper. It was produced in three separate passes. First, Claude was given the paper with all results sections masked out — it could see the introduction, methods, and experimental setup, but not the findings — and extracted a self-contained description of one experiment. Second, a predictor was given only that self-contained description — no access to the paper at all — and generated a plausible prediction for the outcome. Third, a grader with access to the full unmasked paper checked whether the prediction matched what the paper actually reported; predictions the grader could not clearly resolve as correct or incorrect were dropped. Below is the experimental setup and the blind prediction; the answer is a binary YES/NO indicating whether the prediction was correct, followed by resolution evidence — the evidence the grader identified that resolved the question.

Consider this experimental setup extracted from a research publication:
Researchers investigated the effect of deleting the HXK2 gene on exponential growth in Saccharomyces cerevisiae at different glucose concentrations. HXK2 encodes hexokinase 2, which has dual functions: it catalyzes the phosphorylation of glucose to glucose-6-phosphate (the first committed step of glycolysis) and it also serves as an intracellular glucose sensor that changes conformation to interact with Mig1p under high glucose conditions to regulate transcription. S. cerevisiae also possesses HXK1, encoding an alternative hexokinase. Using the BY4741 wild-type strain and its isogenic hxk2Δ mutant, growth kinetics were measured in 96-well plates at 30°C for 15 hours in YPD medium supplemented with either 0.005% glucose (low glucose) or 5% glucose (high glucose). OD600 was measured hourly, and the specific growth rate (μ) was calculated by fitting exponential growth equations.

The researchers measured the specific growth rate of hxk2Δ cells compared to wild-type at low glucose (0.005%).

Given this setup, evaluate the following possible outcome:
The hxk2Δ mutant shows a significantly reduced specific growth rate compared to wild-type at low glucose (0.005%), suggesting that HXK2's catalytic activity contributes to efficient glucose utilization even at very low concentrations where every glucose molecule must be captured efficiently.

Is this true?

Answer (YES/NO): NO